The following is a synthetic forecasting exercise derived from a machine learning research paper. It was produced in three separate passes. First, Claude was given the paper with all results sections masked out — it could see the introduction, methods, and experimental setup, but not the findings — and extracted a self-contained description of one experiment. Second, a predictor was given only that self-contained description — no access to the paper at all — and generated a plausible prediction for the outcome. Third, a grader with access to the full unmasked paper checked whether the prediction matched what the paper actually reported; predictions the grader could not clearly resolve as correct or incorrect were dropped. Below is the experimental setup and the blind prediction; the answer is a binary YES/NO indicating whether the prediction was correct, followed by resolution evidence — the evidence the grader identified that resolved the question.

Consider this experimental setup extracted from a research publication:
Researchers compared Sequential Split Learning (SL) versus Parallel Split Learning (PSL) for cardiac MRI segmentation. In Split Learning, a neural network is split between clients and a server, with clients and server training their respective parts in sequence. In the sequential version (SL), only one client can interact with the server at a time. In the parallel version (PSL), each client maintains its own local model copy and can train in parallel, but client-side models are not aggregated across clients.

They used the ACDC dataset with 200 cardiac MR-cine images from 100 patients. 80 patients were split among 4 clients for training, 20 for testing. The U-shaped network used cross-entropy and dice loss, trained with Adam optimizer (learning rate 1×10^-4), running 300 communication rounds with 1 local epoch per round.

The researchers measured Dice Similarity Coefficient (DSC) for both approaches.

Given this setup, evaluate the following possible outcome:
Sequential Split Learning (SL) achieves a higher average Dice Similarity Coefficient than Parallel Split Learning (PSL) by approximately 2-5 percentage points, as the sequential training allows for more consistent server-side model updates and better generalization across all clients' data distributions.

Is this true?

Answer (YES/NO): YES